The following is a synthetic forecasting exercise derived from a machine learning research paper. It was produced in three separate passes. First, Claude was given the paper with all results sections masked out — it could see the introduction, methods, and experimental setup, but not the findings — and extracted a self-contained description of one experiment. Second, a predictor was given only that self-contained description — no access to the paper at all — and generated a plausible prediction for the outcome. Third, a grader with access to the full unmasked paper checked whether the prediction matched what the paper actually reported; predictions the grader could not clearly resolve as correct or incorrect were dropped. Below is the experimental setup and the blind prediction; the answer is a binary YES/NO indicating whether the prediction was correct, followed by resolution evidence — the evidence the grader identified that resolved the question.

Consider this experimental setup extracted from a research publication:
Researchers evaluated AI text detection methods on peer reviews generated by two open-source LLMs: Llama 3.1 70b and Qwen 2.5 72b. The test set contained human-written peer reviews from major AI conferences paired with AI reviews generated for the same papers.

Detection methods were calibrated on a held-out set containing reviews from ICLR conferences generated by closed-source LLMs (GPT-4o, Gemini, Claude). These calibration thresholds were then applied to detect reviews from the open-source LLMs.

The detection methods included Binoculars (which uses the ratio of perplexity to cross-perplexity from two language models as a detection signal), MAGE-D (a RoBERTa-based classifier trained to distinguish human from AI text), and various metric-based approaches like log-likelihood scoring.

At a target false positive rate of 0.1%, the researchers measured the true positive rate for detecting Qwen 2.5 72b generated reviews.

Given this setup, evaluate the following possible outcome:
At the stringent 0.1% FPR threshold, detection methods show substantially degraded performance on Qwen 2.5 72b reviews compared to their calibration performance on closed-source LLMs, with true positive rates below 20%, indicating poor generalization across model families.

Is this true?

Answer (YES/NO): NO